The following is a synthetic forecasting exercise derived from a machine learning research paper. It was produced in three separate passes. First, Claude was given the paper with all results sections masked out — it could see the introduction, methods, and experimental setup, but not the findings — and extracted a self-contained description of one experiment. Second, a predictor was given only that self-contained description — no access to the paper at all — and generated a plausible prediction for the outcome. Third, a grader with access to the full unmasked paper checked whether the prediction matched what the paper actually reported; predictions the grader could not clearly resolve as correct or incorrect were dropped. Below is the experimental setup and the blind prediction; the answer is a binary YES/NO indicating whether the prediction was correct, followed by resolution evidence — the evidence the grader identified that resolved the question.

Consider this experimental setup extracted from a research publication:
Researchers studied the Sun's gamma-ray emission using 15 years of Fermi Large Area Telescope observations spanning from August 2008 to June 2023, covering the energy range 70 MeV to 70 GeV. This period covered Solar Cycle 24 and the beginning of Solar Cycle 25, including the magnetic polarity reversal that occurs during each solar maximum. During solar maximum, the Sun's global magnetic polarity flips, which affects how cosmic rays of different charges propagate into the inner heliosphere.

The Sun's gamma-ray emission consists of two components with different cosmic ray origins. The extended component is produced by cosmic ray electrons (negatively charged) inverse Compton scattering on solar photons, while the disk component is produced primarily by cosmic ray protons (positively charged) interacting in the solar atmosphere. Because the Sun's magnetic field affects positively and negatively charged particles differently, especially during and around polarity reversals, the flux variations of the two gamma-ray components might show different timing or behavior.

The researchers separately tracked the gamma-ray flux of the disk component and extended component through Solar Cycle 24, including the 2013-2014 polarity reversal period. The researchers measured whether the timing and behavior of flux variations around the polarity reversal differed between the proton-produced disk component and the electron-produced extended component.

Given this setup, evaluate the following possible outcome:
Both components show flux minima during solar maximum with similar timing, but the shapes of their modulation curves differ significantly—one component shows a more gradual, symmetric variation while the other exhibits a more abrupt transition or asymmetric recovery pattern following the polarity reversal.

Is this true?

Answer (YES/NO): NO